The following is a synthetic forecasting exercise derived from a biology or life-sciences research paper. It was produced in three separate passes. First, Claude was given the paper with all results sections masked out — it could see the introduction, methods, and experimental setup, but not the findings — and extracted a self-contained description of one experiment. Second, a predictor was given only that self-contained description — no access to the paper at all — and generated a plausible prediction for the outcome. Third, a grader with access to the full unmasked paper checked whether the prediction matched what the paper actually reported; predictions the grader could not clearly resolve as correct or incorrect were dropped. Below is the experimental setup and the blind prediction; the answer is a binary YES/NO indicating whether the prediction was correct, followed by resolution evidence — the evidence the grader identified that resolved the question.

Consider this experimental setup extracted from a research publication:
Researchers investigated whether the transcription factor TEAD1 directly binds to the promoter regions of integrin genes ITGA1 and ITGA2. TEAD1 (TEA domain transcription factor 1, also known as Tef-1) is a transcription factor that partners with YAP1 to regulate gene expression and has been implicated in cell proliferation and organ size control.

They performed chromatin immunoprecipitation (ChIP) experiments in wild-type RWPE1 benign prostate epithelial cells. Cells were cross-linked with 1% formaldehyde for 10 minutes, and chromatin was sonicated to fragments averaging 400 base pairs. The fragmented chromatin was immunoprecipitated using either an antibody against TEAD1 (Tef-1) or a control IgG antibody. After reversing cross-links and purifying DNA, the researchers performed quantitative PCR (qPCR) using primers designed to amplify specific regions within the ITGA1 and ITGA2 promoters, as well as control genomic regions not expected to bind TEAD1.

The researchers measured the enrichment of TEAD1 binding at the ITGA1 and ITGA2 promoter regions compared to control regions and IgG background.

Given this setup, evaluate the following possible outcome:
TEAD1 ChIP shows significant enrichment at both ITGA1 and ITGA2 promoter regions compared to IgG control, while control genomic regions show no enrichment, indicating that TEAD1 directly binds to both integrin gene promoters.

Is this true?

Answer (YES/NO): YES